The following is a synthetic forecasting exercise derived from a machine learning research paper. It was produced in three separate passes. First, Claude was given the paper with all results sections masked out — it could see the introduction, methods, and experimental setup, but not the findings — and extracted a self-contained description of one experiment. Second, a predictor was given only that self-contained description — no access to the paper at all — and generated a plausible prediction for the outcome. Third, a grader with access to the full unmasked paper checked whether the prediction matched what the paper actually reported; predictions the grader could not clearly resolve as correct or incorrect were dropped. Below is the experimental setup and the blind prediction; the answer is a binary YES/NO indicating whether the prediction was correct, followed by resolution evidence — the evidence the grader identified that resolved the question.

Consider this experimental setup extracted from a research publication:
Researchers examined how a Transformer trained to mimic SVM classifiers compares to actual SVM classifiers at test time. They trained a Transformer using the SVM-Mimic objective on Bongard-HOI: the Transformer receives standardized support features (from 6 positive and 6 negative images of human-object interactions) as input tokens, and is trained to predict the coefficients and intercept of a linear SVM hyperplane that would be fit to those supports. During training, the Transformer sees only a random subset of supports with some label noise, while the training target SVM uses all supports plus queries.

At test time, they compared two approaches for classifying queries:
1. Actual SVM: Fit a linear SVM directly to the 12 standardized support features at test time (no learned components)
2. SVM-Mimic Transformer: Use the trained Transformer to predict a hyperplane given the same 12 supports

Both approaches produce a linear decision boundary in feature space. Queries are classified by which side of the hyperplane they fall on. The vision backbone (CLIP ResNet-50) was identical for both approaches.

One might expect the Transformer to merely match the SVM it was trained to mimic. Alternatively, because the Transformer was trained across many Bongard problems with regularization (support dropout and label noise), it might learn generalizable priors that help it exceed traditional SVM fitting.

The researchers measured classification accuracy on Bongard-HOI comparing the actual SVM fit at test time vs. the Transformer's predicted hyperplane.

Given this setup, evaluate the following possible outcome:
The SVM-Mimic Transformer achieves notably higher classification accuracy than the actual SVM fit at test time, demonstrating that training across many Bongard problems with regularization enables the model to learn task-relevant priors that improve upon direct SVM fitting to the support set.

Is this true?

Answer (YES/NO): YES